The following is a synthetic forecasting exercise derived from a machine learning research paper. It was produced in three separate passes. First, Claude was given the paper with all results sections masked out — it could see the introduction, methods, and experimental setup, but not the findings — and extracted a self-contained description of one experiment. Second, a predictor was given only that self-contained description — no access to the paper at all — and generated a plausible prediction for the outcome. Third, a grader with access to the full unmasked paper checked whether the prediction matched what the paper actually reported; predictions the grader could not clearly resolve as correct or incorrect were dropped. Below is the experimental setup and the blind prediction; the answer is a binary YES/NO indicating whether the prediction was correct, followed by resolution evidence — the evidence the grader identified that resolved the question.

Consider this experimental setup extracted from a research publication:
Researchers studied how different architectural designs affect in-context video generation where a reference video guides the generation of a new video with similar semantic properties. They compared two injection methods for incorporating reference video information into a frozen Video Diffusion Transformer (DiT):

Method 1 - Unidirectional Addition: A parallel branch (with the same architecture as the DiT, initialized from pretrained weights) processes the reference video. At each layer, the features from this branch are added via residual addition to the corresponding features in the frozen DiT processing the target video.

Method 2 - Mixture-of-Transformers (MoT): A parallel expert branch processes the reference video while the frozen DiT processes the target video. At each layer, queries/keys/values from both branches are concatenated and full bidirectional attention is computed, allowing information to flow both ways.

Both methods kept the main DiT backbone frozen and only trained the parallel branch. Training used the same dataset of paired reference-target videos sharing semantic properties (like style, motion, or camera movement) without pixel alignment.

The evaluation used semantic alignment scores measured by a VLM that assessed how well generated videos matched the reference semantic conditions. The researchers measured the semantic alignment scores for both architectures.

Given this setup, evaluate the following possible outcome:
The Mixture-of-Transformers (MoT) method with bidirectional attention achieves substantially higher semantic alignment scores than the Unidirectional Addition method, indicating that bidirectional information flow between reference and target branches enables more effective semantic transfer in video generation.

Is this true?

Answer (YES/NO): YES